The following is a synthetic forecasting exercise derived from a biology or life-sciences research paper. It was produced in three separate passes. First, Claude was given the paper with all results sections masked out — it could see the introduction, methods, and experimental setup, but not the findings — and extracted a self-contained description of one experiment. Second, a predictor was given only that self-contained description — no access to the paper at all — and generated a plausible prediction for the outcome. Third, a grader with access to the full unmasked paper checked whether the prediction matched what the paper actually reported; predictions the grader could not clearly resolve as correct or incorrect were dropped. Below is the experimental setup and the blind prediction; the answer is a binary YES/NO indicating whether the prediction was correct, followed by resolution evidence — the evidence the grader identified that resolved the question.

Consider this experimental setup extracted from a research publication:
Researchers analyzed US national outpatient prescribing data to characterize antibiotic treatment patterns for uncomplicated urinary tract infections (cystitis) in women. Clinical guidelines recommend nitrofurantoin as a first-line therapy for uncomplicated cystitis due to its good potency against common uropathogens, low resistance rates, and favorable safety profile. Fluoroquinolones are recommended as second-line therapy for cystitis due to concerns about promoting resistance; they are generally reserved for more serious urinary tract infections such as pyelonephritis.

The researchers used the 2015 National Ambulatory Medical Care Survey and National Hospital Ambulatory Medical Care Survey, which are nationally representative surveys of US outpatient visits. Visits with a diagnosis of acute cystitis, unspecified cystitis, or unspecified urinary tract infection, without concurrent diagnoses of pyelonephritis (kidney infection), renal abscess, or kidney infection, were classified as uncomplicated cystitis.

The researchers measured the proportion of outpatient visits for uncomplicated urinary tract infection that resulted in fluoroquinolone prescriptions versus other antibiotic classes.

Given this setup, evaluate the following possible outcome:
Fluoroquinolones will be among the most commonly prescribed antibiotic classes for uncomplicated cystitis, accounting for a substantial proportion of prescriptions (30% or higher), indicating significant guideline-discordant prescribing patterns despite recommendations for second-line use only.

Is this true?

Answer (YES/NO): YES